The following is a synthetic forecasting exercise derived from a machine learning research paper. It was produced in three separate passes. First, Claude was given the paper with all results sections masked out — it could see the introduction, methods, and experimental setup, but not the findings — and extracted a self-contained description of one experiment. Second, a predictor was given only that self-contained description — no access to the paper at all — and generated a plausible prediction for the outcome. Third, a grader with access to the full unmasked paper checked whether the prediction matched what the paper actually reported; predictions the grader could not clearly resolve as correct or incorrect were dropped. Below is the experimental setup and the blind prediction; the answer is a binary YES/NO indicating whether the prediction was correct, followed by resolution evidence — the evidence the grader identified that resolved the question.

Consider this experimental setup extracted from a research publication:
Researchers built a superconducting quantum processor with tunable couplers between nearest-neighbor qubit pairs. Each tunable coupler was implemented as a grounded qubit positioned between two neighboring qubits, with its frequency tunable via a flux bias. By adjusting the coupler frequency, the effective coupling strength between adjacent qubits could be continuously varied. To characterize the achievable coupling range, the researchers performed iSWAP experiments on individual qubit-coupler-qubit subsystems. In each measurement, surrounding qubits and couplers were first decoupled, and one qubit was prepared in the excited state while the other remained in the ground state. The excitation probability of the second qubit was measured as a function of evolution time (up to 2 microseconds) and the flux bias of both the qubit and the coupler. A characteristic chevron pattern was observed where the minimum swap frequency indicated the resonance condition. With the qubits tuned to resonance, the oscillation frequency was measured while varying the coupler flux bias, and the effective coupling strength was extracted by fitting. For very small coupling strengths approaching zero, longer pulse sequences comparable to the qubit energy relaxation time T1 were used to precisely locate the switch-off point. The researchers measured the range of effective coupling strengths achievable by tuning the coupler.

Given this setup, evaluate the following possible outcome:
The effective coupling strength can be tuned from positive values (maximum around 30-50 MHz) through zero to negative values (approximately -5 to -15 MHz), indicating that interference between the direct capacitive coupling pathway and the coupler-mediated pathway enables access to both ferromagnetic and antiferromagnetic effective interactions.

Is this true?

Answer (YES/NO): NO